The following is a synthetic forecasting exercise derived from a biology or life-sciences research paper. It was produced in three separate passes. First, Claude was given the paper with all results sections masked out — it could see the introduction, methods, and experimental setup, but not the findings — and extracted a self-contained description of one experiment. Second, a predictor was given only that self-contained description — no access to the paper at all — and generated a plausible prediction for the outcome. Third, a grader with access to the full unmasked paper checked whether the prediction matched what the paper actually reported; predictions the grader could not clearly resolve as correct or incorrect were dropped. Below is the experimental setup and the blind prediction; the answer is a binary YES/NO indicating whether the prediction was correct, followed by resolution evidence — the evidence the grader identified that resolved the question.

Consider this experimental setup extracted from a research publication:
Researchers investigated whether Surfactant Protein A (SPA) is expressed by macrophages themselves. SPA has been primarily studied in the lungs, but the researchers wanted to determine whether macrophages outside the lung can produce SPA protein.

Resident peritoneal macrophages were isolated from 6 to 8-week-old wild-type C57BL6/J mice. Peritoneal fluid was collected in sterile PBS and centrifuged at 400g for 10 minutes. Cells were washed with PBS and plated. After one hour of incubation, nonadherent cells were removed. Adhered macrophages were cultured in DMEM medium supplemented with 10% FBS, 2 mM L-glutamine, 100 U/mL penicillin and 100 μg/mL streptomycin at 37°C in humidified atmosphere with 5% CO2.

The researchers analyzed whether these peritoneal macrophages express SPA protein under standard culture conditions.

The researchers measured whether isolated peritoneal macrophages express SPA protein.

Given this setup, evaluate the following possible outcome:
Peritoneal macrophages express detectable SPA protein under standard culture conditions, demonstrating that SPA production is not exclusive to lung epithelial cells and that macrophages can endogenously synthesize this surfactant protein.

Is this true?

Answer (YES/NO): YES